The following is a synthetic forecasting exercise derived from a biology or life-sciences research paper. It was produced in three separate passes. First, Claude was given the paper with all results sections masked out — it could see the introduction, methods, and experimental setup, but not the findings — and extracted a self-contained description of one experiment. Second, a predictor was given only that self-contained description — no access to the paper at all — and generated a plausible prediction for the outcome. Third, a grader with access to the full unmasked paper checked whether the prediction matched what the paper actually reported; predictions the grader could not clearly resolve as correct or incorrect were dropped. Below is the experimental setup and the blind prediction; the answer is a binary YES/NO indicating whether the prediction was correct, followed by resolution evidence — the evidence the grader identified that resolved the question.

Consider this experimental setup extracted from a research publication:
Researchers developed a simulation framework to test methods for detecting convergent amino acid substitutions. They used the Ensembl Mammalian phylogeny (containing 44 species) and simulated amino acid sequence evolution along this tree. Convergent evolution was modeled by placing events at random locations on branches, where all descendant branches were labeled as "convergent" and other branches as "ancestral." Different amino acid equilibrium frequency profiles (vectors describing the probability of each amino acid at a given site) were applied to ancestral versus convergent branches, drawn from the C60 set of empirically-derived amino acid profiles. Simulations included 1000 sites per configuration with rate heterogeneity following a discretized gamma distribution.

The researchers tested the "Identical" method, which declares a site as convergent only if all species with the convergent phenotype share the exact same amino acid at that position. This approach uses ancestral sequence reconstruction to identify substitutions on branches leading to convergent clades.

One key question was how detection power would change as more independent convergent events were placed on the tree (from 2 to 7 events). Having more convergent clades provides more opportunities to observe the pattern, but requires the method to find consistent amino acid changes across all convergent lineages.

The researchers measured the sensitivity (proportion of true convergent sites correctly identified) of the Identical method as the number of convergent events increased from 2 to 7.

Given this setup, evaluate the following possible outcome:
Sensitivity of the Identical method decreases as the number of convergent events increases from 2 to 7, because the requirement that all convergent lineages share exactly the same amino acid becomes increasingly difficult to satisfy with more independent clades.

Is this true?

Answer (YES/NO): YES